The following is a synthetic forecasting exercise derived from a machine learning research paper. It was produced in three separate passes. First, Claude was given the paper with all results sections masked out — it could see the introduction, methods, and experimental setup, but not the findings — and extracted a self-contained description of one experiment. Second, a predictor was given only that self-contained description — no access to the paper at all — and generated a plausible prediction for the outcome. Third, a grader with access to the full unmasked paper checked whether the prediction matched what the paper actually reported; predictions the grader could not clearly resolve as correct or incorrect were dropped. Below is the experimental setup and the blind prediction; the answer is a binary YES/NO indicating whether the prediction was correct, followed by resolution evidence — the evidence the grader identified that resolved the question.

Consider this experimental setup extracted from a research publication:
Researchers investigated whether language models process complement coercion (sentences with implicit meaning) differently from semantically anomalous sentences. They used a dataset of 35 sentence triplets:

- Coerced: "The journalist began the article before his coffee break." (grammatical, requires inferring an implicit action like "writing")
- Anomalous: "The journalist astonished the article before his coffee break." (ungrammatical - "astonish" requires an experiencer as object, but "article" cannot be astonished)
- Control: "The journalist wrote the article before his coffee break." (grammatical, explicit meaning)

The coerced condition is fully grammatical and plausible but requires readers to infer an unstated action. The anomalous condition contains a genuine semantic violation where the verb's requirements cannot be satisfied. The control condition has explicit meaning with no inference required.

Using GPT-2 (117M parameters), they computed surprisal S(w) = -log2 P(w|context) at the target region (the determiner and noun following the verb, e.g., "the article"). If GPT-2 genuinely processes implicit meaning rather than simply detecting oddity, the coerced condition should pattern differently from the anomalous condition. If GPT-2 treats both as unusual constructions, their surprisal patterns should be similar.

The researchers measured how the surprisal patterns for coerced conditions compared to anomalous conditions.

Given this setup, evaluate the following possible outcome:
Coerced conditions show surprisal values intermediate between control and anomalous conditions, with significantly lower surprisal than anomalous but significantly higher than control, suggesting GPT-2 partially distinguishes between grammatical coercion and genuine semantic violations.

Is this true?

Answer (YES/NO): YES